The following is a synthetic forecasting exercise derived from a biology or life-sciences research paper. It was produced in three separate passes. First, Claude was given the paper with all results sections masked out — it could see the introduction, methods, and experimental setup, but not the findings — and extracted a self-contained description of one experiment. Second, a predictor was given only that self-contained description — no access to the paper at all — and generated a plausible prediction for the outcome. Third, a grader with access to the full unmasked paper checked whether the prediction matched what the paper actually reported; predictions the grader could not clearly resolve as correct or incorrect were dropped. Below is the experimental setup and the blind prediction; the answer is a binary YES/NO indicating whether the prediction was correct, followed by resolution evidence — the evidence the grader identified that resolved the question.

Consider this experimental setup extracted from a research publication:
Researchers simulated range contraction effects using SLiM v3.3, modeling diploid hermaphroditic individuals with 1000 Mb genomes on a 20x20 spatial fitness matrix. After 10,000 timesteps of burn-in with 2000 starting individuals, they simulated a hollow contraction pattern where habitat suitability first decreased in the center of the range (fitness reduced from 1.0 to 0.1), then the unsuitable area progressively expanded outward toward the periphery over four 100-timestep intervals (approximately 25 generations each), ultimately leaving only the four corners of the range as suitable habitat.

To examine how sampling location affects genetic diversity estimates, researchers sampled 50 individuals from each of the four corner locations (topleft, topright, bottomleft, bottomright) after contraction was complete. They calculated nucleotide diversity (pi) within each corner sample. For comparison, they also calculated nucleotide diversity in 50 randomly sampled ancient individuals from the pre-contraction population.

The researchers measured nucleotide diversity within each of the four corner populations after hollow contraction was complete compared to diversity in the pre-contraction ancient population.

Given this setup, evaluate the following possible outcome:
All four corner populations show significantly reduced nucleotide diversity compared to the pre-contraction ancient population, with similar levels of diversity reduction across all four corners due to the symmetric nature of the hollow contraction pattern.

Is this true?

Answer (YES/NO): NO